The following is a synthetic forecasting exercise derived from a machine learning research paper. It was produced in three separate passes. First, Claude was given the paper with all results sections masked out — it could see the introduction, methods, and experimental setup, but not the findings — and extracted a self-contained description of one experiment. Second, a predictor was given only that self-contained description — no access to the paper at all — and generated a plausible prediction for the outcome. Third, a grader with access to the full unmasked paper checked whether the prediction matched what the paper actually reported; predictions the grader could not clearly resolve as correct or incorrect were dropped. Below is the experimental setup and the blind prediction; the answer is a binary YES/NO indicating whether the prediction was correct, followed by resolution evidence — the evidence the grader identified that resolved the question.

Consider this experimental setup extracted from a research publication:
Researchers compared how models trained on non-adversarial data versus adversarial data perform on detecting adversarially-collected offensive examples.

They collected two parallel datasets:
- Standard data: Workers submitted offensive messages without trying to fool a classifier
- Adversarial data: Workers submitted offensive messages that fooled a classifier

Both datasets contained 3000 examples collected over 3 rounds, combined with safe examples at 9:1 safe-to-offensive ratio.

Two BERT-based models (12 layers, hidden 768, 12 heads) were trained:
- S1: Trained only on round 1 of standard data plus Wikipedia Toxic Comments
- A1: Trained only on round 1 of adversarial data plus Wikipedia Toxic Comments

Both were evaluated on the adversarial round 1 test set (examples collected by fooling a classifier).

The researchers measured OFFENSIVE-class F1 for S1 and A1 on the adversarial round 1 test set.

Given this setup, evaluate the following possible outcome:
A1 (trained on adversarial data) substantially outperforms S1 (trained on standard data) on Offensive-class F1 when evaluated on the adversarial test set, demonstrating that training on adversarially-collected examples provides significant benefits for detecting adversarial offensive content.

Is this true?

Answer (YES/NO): YES